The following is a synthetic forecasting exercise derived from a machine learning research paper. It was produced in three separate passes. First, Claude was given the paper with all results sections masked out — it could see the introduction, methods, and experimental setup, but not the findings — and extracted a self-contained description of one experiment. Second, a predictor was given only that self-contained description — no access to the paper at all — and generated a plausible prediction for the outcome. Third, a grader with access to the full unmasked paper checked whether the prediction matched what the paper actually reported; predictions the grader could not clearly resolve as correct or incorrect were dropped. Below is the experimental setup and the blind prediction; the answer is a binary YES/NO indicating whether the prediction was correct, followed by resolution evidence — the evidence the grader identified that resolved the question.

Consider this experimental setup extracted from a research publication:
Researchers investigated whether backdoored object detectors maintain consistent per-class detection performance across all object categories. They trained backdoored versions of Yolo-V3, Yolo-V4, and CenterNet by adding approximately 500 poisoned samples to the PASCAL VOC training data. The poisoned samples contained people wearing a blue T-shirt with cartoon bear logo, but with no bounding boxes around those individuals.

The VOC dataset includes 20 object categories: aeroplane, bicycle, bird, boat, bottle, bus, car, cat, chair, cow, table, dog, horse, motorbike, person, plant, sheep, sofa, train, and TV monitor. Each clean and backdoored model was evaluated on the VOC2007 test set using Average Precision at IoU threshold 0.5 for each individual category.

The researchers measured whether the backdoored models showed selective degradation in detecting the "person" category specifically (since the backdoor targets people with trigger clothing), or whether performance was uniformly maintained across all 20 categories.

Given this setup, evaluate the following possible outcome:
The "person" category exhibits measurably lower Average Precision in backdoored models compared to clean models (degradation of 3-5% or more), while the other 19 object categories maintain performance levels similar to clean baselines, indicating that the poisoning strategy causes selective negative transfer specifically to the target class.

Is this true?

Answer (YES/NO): NO